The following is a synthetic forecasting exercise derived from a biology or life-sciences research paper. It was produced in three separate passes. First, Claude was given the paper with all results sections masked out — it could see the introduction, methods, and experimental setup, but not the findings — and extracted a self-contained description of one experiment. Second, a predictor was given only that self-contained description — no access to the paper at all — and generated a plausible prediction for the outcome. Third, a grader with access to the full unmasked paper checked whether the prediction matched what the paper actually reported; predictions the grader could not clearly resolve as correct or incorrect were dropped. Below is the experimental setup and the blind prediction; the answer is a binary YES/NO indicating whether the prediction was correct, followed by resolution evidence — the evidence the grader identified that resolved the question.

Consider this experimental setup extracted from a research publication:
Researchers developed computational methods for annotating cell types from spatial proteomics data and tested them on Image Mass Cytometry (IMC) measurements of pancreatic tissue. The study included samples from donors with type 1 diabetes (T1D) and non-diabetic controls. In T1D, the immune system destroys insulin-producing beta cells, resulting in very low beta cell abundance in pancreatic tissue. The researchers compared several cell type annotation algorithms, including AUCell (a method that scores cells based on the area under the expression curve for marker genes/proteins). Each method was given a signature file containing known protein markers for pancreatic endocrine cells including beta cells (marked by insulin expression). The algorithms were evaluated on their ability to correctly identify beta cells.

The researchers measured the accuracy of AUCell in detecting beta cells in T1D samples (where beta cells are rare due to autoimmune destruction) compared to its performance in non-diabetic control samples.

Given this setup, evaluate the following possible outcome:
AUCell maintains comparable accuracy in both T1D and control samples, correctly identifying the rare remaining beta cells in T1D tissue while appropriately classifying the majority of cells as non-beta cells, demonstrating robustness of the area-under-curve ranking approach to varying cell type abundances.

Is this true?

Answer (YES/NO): NO